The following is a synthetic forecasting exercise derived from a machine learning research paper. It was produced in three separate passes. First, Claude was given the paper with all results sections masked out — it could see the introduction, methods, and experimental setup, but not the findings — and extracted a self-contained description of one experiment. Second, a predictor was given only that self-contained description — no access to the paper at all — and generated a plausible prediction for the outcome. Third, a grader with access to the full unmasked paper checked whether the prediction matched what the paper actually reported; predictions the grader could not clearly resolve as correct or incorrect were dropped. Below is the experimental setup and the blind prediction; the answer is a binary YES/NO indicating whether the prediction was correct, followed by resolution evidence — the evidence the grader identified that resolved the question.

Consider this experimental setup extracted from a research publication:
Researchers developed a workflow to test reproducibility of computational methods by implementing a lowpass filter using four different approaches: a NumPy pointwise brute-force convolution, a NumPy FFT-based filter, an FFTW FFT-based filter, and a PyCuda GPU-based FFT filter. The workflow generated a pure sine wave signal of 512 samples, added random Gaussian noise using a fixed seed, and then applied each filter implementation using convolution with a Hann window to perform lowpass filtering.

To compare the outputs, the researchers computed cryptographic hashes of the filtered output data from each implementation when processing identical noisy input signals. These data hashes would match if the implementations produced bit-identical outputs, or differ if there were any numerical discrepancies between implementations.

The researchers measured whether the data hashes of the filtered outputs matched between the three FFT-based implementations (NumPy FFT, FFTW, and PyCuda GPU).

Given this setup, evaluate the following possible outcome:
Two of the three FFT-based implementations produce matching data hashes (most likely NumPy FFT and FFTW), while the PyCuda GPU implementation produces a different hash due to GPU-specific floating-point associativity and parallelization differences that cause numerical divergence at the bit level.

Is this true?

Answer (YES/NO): NO